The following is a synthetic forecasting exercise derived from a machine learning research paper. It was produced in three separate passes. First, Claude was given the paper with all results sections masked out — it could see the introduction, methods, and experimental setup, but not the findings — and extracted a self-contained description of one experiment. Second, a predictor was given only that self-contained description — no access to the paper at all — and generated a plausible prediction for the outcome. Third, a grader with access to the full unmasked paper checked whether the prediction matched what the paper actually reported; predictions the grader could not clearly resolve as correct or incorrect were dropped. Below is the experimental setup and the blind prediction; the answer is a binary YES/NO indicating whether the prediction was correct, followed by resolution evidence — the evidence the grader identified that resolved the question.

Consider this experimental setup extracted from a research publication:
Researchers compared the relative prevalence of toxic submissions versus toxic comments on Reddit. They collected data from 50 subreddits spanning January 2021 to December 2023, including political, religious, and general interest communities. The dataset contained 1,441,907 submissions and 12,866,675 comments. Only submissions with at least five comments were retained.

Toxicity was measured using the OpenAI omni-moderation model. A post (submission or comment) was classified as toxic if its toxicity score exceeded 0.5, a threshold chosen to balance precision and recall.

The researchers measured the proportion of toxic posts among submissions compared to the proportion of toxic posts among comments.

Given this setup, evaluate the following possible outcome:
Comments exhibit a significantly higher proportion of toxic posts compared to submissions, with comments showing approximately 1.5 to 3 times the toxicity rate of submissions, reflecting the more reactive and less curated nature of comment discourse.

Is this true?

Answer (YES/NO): YES